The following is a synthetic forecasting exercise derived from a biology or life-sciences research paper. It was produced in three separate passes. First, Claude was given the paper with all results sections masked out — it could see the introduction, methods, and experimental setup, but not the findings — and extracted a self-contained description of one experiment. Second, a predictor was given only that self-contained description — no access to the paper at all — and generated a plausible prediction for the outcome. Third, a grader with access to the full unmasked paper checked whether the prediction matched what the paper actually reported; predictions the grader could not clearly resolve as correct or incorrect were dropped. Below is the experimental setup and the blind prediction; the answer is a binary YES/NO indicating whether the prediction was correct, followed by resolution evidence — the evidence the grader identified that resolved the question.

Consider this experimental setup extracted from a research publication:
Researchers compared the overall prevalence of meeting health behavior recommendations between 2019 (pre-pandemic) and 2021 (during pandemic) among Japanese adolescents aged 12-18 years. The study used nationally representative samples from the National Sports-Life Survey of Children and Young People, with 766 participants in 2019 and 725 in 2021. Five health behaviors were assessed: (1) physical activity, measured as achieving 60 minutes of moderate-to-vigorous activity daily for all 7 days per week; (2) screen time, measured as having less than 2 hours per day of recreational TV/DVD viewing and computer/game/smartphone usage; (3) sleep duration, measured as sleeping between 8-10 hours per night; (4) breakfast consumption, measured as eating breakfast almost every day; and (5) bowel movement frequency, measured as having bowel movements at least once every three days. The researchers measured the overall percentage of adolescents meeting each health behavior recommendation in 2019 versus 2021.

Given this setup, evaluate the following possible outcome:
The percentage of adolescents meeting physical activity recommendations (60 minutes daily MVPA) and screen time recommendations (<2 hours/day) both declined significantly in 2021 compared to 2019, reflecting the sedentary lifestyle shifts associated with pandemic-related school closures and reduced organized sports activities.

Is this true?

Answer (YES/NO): YES